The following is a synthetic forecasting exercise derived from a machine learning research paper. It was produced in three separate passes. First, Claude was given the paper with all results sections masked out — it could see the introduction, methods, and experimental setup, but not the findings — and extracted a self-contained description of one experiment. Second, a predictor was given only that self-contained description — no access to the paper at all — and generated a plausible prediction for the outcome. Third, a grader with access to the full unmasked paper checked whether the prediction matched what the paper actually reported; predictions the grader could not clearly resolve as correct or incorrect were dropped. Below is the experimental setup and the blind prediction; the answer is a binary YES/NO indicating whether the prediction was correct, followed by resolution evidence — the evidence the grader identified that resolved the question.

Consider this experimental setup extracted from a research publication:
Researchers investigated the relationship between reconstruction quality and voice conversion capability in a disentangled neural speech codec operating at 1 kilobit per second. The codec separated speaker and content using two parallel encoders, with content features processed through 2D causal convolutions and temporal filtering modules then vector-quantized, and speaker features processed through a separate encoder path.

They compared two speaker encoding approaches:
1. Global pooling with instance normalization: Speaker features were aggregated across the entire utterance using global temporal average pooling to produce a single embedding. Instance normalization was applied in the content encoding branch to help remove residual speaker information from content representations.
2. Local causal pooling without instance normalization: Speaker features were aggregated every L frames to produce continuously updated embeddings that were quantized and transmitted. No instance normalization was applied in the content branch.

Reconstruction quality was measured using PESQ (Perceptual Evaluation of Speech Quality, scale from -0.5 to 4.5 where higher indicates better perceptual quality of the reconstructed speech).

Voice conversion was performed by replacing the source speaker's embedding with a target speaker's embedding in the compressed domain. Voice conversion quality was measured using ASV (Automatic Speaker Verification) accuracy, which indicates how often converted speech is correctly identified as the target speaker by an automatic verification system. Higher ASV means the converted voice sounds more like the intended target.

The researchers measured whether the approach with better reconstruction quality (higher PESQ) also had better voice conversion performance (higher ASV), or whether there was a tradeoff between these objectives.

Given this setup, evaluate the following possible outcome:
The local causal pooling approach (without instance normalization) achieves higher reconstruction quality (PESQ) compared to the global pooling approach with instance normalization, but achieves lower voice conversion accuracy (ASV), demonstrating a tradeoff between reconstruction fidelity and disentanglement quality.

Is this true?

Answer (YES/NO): NO